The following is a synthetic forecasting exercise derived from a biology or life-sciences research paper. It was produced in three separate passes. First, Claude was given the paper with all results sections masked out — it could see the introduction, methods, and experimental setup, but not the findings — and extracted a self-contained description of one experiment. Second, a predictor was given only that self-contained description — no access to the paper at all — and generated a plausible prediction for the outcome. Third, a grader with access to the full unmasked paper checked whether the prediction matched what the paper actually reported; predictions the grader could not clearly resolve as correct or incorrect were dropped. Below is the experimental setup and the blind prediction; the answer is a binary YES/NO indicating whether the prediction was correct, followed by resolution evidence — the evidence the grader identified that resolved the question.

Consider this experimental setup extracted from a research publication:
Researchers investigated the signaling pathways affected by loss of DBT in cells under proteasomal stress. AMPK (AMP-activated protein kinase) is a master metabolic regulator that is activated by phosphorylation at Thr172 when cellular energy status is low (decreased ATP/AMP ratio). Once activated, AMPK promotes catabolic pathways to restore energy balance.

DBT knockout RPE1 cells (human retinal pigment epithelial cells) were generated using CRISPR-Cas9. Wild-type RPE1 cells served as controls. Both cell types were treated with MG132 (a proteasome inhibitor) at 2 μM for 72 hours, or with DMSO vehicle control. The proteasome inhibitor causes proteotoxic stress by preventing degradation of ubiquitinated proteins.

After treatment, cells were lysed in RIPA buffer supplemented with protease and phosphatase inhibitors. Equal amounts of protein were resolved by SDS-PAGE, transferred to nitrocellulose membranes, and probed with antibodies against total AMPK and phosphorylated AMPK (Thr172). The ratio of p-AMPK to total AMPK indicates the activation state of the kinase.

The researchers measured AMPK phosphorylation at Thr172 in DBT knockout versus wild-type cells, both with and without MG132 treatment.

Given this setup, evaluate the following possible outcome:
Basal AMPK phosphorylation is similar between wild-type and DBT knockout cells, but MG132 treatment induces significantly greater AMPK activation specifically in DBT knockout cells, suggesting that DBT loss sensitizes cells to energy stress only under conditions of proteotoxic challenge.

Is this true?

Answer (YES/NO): YES